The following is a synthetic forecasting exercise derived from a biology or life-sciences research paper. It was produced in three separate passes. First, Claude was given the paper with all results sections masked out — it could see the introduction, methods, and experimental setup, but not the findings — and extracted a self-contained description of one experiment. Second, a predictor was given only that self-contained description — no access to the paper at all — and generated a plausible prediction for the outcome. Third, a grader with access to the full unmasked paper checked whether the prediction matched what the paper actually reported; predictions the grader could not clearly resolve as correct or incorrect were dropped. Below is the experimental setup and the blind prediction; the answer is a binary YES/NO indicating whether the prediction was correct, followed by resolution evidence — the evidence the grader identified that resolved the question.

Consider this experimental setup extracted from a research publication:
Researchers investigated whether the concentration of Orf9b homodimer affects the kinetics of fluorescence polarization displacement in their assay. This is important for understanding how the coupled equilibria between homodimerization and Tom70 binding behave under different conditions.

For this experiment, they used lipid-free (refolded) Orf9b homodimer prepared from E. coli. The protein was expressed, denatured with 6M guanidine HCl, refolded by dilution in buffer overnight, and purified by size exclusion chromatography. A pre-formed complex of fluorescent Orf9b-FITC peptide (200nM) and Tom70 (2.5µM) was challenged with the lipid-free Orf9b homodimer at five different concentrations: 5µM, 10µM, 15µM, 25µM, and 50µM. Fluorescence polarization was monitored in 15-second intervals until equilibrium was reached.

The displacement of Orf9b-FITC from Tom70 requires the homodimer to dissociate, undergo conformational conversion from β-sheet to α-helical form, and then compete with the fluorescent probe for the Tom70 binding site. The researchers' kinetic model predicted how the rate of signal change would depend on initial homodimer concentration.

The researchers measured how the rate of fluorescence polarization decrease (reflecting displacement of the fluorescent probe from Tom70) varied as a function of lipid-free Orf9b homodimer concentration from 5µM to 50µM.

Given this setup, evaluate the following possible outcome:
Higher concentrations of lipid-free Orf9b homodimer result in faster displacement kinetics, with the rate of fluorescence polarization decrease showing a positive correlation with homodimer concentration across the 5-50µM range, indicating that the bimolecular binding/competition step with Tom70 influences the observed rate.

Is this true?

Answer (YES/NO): YES